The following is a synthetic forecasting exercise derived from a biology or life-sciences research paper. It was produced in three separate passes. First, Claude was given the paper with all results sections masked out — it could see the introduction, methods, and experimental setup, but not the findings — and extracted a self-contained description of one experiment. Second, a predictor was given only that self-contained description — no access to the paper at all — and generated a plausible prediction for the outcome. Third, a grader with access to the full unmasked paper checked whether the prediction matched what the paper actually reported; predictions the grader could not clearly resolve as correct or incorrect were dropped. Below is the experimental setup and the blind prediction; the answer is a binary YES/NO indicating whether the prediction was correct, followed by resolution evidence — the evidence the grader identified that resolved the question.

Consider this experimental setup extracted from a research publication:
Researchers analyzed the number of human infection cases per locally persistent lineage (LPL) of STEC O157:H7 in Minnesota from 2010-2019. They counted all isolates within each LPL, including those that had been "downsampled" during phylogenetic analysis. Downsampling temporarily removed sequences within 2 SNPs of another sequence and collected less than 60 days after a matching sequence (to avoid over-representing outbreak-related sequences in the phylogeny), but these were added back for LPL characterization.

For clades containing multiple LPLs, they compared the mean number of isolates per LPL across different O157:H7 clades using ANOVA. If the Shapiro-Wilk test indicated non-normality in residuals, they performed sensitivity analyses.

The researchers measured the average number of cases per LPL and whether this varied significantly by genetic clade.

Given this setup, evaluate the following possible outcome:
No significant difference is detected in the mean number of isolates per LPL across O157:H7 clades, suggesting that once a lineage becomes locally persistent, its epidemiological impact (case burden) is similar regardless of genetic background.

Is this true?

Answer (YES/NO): YES